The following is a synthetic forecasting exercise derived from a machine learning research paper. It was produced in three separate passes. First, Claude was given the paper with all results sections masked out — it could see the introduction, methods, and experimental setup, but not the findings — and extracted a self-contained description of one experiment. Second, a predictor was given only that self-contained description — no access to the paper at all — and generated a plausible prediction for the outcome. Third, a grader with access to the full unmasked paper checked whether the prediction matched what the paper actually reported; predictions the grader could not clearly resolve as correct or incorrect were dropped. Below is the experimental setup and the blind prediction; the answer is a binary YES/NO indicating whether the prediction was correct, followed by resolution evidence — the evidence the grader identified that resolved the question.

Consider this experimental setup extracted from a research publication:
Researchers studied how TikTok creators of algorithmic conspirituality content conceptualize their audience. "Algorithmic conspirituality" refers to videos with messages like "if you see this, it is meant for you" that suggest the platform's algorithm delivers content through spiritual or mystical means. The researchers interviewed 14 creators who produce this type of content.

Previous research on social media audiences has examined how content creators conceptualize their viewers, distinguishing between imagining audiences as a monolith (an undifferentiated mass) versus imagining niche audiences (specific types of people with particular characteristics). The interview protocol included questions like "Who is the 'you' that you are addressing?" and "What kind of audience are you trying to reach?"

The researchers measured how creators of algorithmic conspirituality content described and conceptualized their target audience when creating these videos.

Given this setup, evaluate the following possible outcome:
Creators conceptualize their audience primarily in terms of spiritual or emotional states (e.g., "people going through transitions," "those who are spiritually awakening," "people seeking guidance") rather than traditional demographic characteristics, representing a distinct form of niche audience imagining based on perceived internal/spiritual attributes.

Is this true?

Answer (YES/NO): NO